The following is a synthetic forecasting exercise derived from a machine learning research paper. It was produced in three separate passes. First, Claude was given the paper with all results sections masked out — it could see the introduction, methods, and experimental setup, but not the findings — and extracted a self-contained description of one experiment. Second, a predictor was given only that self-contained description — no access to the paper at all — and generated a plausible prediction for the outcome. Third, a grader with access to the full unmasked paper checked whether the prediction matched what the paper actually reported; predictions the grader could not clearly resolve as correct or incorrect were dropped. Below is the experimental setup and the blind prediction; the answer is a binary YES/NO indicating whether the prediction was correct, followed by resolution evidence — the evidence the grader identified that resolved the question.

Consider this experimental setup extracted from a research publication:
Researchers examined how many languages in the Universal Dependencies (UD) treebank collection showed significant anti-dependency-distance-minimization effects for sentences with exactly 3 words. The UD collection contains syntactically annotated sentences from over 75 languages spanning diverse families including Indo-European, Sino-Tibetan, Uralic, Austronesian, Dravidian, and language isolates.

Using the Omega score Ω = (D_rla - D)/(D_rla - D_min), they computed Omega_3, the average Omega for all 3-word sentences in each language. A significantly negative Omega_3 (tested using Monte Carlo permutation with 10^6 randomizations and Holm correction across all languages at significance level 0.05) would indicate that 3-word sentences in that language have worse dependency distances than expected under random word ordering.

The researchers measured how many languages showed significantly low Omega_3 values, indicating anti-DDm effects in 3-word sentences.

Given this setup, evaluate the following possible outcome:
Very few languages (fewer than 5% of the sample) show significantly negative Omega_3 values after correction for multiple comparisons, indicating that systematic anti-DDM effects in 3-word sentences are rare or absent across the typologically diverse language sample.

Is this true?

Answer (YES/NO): NO